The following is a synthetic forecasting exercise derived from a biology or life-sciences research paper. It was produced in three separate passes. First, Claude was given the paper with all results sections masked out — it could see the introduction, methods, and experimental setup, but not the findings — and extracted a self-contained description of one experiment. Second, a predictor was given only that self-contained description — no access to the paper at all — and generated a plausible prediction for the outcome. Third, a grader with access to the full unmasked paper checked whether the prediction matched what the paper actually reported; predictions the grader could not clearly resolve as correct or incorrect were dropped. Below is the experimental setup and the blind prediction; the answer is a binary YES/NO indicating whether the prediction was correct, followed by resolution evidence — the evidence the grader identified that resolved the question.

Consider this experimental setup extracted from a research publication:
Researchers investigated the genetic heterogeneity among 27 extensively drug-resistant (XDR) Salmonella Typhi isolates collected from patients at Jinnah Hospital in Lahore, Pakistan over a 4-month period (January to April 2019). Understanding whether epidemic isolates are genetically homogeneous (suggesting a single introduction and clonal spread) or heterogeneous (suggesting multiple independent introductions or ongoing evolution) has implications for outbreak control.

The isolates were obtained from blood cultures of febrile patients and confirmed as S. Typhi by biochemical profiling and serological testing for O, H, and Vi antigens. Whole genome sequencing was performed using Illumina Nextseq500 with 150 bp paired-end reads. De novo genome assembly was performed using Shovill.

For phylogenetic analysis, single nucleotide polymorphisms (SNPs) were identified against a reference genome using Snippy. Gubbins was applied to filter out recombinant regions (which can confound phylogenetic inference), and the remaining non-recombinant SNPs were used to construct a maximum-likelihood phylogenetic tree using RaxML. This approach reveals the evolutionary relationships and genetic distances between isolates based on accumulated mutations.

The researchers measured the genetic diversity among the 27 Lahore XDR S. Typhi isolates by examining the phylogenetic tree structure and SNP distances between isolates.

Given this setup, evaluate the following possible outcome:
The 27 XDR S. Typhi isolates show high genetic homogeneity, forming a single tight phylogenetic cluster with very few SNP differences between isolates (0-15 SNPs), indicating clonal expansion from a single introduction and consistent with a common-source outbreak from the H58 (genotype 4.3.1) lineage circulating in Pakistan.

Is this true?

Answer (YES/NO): NO